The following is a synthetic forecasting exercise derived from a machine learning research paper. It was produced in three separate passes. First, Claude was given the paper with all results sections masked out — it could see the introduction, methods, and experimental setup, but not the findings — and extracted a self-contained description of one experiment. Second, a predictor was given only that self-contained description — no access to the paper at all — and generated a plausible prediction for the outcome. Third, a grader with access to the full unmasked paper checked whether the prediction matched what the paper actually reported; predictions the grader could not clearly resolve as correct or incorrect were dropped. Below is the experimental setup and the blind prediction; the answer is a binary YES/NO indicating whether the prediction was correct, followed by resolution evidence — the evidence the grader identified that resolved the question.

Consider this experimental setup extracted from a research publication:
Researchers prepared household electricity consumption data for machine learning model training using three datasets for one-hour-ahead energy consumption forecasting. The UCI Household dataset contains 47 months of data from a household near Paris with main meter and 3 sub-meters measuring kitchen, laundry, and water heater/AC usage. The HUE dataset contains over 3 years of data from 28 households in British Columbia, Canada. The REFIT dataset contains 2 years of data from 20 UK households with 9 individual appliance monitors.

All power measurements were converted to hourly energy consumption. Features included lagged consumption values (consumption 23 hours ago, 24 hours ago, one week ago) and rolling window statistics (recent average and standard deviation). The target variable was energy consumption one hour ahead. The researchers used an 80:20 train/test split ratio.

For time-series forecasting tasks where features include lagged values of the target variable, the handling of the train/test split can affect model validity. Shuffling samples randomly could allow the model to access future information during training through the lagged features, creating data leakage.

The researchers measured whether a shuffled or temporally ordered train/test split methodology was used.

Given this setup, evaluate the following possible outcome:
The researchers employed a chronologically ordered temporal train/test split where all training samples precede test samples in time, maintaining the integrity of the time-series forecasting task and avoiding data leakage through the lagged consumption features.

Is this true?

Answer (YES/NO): YES